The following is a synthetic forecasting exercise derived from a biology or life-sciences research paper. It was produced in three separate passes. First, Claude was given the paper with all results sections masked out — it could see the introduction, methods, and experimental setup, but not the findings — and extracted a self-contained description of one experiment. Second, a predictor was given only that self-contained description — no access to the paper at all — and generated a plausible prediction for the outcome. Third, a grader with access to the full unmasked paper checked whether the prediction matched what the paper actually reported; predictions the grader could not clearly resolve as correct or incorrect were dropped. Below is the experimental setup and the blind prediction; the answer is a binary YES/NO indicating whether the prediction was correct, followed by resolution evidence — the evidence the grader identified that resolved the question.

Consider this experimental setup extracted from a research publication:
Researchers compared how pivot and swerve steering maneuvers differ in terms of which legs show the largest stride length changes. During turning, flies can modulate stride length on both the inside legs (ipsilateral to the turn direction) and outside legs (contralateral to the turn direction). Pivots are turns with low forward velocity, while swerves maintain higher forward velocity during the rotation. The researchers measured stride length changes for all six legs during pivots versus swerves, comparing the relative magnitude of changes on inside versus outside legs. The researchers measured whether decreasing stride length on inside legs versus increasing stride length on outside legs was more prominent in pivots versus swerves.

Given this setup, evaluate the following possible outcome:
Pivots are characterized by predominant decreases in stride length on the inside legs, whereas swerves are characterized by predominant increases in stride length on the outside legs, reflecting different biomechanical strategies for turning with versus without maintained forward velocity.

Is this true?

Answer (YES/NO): YES